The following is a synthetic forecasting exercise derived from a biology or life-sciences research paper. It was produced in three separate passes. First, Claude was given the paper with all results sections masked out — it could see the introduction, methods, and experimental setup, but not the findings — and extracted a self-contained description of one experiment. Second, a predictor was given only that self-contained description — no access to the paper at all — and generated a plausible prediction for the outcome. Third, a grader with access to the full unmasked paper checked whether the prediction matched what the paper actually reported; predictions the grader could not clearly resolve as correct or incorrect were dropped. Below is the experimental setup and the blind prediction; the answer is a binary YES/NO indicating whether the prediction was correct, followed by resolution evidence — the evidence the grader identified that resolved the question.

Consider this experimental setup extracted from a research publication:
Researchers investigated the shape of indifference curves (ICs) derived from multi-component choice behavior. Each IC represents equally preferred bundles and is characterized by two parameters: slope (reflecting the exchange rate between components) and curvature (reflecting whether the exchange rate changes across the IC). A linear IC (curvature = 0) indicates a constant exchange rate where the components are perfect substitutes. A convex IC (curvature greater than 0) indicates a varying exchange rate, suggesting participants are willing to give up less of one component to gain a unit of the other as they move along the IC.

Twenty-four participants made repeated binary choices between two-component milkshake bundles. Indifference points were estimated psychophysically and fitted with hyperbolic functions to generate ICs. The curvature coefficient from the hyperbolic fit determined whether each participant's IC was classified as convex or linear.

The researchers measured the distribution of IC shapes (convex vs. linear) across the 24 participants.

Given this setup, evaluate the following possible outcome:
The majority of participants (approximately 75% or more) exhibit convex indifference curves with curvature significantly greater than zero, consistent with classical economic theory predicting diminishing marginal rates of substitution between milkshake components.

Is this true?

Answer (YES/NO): YES